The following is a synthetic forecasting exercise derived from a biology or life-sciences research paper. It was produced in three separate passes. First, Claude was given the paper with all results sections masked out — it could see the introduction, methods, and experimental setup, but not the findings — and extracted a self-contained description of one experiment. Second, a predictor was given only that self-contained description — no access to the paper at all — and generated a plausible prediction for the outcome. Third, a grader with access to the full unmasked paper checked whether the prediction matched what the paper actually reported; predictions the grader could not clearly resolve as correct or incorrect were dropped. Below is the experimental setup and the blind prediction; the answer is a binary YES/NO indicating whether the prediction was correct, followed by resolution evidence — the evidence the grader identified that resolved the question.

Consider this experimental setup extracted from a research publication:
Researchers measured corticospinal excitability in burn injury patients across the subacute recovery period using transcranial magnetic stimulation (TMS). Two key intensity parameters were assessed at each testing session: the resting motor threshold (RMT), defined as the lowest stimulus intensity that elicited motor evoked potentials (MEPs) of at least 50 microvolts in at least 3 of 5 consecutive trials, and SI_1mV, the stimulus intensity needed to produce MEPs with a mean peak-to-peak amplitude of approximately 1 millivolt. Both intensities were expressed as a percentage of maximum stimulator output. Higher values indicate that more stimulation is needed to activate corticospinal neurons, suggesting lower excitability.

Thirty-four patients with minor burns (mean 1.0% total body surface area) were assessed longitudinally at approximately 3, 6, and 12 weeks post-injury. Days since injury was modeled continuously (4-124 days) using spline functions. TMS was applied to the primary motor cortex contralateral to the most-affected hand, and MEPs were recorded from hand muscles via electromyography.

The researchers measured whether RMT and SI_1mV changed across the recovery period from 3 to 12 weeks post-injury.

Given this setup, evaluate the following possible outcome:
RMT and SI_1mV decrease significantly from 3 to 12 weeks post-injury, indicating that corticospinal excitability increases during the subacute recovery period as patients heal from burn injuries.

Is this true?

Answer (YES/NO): NO